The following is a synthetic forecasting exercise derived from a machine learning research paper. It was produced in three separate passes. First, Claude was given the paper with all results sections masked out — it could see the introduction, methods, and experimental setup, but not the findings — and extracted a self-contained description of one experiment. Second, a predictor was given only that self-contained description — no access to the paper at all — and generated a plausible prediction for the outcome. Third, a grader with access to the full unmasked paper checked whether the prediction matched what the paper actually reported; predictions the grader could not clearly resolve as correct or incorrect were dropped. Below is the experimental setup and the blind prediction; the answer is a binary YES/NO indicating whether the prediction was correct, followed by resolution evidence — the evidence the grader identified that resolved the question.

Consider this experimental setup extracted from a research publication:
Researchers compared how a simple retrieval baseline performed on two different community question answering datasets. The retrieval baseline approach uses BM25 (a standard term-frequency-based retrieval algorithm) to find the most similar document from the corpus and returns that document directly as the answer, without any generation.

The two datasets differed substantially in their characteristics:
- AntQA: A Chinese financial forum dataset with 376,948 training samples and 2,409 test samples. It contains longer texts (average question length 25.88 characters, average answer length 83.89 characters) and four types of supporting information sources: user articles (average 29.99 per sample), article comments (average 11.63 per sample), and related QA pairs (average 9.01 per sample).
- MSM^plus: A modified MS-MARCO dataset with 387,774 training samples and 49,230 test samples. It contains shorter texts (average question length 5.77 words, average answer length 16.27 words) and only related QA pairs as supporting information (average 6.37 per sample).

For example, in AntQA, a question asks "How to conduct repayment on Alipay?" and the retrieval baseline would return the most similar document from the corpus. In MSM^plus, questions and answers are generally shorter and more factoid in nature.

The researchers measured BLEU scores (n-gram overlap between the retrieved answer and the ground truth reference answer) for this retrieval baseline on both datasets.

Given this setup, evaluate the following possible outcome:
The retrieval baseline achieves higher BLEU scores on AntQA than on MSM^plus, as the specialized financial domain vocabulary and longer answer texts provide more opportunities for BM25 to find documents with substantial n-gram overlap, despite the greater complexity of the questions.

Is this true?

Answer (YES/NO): YES